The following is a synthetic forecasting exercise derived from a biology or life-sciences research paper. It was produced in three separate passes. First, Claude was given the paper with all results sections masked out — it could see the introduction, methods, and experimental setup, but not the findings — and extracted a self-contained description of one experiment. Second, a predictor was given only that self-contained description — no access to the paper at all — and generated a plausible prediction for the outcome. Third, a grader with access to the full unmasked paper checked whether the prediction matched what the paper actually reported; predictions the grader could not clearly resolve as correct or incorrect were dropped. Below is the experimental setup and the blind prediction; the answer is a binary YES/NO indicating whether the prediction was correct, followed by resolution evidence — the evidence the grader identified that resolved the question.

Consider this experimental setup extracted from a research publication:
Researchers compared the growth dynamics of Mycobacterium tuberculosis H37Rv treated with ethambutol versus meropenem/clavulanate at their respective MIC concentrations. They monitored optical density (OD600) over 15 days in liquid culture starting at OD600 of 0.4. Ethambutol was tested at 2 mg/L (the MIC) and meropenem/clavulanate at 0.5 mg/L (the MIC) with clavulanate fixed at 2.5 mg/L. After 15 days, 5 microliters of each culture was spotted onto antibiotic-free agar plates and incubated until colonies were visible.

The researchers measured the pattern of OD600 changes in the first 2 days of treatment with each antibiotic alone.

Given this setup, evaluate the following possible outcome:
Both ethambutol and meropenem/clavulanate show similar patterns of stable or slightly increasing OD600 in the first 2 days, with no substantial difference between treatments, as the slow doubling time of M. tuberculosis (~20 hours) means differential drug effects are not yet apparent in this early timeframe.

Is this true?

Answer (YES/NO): NO